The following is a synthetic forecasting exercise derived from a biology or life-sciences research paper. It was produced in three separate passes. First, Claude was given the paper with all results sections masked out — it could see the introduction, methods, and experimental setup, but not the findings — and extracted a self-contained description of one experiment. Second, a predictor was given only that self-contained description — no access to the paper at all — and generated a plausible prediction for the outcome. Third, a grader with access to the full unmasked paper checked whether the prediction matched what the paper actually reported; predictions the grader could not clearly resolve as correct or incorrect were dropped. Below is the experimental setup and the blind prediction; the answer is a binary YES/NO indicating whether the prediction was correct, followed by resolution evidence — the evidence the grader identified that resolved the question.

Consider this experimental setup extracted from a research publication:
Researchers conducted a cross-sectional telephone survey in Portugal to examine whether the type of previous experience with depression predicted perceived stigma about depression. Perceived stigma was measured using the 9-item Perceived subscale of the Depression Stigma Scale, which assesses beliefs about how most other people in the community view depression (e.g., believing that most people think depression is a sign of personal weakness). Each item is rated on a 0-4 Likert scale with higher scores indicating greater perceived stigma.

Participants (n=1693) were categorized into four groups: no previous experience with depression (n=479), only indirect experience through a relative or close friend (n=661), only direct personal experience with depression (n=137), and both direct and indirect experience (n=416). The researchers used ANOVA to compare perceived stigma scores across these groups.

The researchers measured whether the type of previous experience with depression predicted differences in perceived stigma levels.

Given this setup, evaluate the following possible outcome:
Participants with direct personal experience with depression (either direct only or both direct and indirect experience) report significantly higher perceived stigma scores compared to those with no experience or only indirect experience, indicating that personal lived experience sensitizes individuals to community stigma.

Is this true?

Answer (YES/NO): NO